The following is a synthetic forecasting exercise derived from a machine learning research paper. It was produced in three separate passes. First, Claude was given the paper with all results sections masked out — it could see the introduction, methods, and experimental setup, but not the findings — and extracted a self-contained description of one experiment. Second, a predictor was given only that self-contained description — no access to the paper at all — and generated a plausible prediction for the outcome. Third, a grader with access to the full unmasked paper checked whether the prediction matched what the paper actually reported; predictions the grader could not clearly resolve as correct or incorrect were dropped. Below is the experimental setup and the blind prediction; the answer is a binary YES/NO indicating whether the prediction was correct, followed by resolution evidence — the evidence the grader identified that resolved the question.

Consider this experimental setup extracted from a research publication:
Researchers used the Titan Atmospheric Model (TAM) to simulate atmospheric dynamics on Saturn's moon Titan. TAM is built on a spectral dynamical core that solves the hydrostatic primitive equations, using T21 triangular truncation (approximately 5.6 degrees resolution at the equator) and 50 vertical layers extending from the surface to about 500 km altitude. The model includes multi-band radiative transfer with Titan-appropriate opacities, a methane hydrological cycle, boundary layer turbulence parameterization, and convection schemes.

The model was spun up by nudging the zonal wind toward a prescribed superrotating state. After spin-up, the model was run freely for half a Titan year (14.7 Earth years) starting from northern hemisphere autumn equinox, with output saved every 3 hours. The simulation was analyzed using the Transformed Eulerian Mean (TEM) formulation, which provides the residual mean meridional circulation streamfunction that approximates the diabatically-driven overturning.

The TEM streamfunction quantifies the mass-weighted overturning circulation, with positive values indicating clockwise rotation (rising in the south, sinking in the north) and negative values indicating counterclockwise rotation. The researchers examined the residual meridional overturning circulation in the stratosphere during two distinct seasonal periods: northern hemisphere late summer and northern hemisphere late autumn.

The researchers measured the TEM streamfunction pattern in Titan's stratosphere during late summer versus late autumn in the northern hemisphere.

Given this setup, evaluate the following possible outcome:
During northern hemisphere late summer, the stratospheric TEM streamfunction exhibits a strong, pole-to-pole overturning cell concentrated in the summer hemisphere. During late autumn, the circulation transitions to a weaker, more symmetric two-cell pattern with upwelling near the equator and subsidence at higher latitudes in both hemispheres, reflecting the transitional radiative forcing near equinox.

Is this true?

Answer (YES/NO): NO